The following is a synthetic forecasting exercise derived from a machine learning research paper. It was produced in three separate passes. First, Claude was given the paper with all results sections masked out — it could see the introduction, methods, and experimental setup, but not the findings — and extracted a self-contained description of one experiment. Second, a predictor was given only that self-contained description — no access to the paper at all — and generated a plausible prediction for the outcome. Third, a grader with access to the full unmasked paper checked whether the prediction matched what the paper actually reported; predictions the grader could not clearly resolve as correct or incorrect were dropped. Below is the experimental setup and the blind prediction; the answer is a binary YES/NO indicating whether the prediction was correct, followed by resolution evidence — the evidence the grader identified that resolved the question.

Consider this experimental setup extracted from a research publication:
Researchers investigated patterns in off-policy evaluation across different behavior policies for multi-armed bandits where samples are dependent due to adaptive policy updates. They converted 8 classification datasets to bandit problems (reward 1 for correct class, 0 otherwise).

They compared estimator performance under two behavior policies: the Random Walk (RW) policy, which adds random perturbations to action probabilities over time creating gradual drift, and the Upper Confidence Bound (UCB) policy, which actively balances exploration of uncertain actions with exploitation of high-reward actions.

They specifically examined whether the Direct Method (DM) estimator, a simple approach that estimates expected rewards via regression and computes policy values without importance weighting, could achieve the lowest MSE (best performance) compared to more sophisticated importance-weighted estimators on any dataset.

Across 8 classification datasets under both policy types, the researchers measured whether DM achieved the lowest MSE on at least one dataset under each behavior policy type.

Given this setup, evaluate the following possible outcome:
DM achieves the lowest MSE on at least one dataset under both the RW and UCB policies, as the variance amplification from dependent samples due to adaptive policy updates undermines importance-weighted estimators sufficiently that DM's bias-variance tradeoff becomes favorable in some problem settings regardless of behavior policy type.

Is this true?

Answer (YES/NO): NO